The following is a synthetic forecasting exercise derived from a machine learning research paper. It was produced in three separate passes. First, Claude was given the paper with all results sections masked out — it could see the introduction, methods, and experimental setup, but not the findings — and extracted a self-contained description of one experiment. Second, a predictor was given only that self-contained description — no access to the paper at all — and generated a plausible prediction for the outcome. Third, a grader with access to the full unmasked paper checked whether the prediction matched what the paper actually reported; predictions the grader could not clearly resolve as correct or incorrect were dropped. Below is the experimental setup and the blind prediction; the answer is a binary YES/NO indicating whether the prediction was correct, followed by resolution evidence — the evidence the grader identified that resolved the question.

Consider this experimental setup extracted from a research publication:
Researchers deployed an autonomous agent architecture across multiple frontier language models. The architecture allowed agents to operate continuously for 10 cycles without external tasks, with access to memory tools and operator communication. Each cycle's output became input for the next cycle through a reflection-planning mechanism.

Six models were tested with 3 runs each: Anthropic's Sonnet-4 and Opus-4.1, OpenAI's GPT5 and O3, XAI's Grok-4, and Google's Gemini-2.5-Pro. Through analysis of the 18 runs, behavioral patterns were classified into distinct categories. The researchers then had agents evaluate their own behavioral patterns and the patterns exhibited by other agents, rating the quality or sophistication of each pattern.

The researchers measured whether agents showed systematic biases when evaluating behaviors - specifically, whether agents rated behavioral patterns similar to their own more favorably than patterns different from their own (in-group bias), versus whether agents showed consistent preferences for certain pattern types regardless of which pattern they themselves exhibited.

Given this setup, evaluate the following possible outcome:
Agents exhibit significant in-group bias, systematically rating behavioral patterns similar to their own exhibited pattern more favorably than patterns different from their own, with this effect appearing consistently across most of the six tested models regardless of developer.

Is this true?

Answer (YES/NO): NO